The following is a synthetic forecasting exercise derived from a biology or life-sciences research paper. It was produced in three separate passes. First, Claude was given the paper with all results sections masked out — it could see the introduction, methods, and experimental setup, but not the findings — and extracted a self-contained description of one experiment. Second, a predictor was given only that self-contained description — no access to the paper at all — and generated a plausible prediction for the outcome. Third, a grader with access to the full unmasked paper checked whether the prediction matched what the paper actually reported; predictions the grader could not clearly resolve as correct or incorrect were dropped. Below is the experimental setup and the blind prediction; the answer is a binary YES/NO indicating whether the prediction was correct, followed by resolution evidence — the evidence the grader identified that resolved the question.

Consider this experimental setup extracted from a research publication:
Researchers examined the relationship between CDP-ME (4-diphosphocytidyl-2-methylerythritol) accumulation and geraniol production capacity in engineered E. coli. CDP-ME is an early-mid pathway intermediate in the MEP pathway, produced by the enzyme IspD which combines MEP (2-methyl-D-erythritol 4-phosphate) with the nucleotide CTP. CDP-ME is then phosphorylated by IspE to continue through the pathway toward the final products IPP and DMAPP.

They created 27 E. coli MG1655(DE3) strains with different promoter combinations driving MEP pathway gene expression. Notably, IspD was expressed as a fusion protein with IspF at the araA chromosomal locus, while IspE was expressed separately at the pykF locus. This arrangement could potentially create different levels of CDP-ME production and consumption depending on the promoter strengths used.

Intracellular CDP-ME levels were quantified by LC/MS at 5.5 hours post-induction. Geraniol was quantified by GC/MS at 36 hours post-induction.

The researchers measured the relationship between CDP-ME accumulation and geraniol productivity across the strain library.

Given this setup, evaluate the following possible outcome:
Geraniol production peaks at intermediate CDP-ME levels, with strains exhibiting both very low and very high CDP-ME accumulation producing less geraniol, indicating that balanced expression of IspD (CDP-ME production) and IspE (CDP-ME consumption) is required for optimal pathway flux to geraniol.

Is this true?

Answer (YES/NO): YES